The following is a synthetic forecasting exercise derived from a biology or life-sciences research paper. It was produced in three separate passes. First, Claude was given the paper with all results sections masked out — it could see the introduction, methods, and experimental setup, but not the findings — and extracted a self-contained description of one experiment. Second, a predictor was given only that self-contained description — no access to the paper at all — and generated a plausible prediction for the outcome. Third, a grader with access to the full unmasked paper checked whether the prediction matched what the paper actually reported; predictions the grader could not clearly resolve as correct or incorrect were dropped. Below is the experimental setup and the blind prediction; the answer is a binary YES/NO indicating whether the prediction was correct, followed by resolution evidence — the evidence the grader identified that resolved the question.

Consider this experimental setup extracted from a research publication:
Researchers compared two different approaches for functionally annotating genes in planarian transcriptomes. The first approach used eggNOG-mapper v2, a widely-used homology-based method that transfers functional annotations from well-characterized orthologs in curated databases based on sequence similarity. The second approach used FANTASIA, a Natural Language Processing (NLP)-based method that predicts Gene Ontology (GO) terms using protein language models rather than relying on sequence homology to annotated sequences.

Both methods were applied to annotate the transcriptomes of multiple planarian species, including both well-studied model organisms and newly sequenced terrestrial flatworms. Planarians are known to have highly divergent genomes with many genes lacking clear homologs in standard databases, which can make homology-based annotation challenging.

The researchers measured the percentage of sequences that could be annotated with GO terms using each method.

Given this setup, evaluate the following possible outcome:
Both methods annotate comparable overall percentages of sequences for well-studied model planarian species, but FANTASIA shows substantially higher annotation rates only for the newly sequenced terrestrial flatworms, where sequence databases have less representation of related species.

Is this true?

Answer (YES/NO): NO